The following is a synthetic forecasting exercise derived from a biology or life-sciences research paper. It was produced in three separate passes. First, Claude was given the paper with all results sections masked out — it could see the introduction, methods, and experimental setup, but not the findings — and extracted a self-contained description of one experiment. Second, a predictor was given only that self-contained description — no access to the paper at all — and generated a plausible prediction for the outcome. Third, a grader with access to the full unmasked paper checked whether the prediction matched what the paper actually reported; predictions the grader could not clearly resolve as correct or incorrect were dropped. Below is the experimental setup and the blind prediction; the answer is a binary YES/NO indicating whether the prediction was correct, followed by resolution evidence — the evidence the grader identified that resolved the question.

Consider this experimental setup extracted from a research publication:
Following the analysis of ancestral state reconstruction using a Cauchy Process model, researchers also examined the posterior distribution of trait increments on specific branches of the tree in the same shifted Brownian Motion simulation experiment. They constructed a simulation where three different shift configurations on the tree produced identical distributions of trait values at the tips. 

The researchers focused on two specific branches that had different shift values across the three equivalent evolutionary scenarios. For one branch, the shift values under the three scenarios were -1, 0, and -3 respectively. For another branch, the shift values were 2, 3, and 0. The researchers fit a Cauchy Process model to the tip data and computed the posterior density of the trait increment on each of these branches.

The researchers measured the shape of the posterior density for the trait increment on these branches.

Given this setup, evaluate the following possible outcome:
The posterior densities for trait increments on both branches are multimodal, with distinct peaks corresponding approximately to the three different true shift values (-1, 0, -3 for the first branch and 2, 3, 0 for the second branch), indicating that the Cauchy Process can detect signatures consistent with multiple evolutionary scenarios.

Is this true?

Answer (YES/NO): YES